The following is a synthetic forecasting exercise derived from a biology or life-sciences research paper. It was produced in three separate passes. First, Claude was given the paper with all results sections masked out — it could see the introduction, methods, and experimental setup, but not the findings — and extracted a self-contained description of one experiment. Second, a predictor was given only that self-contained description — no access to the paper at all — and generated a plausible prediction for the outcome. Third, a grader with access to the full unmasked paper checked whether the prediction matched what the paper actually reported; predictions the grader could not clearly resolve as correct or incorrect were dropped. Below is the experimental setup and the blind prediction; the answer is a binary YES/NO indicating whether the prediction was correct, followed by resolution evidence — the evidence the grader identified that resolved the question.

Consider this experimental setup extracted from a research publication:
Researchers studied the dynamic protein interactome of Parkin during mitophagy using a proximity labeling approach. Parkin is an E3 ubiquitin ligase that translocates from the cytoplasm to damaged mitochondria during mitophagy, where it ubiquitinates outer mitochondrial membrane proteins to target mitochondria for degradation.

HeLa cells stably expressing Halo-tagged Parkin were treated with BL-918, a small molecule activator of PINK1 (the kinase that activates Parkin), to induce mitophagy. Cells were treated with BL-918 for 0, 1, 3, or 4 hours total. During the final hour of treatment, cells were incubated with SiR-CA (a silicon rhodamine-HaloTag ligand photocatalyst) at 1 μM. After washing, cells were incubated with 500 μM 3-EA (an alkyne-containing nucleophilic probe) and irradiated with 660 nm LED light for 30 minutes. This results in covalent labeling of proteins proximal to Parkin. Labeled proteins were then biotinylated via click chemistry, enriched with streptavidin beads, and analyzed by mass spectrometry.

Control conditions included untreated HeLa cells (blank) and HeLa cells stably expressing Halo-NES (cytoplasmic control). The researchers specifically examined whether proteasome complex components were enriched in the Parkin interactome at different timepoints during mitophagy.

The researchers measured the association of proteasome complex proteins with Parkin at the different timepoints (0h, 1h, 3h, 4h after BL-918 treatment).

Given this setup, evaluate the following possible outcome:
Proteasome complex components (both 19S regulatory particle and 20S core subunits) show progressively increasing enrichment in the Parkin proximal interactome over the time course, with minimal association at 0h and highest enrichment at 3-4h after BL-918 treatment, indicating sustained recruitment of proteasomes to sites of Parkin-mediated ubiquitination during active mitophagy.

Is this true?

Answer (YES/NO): NO